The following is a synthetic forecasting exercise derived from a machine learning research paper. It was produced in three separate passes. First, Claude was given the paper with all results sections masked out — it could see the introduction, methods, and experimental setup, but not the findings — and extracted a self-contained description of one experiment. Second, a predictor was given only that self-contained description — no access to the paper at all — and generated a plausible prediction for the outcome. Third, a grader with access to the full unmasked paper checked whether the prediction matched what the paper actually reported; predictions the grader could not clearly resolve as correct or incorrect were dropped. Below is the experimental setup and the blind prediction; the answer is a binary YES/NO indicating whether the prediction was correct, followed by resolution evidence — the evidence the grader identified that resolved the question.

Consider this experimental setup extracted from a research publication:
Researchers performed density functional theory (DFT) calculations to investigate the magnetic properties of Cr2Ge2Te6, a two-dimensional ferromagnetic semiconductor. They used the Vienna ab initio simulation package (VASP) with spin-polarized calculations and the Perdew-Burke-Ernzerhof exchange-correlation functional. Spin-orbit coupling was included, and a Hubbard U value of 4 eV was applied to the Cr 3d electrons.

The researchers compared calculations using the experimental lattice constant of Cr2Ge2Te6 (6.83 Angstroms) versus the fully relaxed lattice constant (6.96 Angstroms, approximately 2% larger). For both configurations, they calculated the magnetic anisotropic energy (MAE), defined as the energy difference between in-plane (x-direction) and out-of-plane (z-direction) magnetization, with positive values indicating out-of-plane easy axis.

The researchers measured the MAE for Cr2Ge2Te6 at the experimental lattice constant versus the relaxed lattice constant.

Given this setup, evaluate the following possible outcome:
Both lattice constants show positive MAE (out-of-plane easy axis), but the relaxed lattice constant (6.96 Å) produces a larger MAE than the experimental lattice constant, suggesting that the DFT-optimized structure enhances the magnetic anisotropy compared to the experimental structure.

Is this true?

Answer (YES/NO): YES